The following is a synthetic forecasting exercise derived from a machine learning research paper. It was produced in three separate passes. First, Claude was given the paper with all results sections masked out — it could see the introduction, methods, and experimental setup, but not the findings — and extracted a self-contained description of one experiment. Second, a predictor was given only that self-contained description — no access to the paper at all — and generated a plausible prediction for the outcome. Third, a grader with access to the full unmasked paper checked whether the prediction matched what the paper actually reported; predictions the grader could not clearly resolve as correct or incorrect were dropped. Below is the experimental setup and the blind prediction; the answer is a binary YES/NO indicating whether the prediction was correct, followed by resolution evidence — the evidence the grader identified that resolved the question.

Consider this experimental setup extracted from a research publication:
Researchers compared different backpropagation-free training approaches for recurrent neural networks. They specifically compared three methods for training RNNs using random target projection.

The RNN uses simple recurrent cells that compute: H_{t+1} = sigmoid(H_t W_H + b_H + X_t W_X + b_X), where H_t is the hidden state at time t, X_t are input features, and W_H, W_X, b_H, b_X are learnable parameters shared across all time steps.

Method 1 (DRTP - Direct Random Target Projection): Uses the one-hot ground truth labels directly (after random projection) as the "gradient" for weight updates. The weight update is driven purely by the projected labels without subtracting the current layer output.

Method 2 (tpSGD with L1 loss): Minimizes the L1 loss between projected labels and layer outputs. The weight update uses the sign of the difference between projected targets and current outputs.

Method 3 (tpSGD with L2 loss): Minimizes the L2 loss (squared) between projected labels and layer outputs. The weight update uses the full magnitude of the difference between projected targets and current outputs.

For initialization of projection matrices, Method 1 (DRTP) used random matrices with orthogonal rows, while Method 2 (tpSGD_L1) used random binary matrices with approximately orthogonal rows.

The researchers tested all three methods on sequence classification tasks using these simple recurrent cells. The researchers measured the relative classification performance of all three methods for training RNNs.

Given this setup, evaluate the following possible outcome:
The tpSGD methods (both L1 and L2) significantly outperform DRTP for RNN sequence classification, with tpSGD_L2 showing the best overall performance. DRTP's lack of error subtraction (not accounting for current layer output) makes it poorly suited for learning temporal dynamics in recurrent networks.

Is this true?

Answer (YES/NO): NO